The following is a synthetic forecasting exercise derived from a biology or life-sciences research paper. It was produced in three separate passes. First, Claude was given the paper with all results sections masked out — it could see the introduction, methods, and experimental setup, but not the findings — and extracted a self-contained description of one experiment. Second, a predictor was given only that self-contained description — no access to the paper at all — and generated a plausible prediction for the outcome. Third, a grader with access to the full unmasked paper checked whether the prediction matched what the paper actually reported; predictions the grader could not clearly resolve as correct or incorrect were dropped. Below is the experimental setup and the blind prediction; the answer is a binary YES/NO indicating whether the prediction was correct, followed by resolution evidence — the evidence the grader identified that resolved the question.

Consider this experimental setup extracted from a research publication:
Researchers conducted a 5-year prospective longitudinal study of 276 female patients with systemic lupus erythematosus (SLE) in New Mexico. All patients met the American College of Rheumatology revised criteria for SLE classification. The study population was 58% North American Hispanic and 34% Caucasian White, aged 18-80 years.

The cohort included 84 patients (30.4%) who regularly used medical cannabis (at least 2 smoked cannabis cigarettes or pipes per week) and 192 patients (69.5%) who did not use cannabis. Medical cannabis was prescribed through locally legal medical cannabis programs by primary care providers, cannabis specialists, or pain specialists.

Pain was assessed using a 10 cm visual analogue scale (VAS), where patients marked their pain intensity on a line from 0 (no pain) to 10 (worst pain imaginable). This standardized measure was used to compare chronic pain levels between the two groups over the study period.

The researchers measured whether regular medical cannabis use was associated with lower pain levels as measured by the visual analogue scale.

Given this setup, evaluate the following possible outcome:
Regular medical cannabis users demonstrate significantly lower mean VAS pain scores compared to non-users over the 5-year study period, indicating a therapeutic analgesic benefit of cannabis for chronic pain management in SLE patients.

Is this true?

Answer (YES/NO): NO